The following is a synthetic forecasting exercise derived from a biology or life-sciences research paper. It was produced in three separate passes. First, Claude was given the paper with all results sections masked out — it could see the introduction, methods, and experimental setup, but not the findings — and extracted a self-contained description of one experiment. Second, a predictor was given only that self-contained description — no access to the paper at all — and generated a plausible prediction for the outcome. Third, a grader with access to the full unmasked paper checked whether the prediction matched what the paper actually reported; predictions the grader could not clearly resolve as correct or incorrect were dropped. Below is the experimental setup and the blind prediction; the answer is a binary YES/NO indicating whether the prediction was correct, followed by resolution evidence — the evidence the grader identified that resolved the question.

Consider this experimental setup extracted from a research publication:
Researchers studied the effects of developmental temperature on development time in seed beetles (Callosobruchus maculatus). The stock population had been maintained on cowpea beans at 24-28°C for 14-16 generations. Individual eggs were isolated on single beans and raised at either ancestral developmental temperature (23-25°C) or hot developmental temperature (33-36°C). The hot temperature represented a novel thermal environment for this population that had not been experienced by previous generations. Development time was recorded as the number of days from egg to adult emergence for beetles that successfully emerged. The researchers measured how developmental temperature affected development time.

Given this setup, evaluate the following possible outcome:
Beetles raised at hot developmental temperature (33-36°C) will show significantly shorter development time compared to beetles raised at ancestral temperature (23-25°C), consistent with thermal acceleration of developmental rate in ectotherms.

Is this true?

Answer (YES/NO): YES